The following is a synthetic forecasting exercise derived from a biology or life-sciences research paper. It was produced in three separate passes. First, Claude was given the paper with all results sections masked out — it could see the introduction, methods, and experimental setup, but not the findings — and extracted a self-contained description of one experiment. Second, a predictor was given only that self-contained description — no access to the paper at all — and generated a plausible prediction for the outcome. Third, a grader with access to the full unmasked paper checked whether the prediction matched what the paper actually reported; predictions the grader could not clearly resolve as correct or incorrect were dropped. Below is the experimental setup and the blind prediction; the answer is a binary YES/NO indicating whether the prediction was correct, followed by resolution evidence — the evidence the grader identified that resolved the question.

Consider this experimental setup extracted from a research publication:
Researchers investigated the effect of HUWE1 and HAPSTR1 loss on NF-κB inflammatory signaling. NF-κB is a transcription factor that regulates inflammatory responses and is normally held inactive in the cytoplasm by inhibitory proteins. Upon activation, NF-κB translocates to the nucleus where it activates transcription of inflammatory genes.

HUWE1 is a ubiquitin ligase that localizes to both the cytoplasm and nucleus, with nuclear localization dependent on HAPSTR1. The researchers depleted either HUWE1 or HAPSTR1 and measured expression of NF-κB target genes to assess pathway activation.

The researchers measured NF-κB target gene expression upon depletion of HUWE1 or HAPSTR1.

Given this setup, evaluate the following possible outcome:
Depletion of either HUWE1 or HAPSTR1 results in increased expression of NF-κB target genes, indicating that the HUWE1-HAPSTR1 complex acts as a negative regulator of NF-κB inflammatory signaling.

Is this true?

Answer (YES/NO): NO